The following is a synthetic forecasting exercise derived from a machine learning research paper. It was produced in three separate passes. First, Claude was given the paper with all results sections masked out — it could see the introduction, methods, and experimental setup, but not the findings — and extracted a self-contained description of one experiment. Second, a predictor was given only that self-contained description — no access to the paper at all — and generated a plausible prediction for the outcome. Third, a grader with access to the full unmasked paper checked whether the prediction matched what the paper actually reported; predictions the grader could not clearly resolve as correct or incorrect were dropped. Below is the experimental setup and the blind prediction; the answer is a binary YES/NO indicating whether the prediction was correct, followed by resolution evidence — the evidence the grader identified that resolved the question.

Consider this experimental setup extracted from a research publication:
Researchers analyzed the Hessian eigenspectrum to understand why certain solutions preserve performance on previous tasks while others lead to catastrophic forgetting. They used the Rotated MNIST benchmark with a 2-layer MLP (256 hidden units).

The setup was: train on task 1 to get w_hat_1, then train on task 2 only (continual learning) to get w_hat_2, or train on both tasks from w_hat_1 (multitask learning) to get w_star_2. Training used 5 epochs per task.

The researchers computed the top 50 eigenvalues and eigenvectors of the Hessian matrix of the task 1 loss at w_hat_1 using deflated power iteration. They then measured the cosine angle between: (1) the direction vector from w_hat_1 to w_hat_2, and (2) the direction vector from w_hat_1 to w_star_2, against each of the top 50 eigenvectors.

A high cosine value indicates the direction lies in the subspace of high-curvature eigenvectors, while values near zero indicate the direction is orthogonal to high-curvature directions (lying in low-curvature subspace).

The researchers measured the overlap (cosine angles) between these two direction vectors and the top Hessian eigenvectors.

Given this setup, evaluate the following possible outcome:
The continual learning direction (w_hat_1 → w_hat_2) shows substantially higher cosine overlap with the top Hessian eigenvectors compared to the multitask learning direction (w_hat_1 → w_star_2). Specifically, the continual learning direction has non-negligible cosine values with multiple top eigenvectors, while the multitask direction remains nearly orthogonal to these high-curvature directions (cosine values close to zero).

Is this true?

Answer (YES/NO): YES